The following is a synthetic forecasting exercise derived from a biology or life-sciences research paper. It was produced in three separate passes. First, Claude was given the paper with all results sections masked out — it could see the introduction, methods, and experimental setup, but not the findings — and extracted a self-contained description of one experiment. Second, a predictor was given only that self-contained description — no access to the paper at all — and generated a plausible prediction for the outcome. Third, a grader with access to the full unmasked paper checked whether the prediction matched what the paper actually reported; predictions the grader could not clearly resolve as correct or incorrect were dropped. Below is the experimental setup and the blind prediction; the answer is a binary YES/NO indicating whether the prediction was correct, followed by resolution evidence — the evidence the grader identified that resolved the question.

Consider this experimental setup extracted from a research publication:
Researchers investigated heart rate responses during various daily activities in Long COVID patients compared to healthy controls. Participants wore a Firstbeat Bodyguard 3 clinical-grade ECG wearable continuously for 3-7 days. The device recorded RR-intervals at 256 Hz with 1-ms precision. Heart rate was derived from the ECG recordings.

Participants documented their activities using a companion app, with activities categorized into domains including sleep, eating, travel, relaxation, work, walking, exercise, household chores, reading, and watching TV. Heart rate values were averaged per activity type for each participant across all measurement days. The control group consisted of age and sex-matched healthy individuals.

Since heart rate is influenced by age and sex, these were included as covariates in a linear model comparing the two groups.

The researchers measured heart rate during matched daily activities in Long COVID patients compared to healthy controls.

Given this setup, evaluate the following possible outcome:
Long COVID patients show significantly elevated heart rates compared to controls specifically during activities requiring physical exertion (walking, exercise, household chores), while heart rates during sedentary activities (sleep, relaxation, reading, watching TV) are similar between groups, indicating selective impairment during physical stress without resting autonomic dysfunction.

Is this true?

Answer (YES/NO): NO